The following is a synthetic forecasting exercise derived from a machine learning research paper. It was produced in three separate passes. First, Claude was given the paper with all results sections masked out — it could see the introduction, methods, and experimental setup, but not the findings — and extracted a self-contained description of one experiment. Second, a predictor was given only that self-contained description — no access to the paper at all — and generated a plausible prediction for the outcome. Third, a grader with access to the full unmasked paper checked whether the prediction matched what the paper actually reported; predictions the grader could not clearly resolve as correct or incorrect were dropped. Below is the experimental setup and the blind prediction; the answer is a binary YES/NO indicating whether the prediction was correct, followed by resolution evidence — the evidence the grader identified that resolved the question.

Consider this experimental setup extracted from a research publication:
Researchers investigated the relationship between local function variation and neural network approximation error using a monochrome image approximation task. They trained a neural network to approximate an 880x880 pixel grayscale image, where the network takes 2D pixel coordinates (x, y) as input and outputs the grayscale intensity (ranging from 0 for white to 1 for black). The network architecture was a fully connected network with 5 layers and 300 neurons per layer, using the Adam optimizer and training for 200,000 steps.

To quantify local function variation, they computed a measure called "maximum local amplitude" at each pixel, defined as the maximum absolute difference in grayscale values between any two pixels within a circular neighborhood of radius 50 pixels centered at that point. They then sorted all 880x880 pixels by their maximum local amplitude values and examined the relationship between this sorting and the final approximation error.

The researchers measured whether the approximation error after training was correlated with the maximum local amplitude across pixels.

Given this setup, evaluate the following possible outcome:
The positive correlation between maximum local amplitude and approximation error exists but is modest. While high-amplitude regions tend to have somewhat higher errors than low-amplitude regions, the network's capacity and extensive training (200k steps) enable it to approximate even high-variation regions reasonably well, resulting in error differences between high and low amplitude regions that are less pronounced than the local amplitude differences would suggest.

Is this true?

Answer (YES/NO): NO